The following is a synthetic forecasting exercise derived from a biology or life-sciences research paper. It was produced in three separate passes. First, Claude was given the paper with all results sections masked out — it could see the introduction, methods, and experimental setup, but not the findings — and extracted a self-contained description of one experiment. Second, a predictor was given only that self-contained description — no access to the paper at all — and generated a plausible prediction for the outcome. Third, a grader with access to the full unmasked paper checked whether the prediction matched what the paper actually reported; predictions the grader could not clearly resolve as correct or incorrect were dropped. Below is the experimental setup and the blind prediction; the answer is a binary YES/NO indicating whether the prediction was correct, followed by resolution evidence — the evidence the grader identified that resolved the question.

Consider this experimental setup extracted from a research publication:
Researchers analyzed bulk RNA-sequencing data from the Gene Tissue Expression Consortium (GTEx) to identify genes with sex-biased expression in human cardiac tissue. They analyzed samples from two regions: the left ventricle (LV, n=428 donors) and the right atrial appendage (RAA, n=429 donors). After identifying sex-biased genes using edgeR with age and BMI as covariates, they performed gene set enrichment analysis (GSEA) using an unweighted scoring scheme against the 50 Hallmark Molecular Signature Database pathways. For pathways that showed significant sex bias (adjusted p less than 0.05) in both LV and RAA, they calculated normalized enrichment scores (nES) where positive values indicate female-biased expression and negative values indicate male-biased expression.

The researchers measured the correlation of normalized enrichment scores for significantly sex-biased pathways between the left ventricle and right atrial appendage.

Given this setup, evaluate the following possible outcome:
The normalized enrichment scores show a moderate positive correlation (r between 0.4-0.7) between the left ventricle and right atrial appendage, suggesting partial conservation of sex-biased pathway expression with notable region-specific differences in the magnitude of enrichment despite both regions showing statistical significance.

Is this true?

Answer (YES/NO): NO